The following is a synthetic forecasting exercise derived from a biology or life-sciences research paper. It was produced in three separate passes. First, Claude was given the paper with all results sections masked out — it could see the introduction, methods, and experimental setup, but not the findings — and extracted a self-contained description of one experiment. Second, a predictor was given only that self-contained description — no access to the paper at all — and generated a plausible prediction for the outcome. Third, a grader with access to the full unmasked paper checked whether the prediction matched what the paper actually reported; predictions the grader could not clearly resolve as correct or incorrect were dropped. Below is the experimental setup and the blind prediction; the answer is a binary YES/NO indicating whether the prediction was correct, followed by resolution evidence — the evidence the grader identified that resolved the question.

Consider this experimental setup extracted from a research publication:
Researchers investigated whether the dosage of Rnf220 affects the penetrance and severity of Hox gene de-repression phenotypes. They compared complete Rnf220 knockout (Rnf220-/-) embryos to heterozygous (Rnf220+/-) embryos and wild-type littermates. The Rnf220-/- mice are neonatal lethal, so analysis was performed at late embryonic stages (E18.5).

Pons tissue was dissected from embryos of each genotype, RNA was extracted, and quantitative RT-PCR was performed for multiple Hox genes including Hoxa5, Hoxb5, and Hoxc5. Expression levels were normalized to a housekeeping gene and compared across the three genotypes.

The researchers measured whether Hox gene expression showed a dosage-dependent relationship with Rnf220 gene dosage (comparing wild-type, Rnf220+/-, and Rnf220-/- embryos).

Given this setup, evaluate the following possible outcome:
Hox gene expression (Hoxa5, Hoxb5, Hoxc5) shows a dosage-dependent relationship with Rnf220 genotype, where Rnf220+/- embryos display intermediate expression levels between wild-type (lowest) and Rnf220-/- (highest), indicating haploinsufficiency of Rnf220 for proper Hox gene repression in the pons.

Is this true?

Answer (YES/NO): NO